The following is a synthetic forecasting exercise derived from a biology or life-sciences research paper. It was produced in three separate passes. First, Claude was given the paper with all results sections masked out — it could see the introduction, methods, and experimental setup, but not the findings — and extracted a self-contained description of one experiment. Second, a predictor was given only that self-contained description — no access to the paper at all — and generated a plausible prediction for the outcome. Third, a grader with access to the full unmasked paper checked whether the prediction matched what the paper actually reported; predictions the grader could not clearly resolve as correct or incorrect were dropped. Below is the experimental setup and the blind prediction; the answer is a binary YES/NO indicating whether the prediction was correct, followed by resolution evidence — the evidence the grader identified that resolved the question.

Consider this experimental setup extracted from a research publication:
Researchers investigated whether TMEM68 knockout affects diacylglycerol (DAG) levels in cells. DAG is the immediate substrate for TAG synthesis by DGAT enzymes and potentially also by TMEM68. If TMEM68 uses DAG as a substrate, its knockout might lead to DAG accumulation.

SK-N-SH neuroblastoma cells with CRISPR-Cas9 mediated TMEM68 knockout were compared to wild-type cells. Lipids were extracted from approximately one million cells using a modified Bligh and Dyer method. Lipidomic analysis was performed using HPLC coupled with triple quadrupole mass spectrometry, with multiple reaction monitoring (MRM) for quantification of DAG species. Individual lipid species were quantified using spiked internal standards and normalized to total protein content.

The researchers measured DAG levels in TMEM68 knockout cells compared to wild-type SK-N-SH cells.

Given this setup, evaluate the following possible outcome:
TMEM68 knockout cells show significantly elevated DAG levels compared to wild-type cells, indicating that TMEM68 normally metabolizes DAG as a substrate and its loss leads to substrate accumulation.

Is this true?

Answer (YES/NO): NO